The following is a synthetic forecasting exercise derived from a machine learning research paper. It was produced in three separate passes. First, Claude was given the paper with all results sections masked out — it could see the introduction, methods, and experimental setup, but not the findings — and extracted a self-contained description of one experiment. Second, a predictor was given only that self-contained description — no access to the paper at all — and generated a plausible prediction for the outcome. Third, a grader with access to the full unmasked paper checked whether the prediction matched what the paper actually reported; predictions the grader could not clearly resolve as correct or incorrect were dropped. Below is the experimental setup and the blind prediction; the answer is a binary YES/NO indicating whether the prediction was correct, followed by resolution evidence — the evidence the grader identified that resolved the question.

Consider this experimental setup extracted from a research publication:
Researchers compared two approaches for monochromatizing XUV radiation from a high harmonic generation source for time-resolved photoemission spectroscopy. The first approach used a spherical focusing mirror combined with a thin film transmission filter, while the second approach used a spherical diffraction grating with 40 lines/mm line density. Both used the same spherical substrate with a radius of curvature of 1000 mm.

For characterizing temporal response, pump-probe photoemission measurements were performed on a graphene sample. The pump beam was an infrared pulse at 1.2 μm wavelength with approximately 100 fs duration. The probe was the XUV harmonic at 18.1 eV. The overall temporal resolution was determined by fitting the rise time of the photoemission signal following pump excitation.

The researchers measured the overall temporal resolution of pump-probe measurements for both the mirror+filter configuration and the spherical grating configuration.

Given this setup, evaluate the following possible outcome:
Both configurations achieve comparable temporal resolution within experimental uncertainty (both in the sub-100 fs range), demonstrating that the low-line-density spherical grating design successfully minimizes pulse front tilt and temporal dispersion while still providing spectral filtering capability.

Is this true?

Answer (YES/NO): NO